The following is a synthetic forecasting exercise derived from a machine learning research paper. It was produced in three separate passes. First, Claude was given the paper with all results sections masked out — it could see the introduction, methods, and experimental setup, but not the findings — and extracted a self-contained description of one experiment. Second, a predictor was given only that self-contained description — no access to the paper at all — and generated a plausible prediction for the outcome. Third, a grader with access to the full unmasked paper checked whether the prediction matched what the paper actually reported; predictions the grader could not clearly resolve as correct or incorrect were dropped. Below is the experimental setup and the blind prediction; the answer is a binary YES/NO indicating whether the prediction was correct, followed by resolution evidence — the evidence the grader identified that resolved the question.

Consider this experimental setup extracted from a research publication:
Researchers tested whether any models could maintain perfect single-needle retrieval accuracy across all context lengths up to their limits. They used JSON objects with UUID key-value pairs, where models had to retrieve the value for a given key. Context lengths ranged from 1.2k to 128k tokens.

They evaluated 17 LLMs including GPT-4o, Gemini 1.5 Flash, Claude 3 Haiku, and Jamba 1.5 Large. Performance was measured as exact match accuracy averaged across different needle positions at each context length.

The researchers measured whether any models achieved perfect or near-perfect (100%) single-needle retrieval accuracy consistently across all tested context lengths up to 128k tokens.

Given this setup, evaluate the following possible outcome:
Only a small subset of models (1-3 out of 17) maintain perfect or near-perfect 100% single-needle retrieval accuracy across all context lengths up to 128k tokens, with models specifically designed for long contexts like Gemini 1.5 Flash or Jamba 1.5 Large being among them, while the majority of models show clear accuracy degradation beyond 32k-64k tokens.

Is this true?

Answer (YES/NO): NO